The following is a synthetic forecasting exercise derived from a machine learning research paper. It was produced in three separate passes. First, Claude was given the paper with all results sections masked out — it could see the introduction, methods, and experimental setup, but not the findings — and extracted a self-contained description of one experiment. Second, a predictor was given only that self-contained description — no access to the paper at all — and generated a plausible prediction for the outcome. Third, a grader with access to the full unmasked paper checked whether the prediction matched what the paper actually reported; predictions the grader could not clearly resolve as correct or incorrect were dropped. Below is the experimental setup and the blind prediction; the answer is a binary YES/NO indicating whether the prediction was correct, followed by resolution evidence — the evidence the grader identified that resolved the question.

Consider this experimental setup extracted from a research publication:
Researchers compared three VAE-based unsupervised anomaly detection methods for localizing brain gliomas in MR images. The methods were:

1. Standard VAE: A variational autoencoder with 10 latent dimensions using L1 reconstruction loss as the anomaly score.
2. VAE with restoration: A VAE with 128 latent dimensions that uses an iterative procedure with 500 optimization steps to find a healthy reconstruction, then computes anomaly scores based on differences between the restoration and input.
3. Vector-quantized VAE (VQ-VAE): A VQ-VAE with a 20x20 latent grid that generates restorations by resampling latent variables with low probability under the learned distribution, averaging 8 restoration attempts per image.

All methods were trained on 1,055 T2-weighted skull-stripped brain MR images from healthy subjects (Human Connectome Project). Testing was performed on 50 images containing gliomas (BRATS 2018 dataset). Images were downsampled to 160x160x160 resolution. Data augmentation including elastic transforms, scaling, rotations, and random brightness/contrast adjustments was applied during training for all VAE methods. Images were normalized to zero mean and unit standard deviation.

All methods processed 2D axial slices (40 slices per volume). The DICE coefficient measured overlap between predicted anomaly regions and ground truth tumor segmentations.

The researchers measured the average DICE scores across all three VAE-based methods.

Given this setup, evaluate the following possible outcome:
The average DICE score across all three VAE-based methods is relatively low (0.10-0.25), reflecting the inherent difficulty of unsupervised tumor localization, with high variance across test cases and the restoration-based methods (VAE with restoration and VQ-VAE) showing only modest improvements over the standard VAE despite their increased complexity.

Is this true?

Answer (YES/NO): NO